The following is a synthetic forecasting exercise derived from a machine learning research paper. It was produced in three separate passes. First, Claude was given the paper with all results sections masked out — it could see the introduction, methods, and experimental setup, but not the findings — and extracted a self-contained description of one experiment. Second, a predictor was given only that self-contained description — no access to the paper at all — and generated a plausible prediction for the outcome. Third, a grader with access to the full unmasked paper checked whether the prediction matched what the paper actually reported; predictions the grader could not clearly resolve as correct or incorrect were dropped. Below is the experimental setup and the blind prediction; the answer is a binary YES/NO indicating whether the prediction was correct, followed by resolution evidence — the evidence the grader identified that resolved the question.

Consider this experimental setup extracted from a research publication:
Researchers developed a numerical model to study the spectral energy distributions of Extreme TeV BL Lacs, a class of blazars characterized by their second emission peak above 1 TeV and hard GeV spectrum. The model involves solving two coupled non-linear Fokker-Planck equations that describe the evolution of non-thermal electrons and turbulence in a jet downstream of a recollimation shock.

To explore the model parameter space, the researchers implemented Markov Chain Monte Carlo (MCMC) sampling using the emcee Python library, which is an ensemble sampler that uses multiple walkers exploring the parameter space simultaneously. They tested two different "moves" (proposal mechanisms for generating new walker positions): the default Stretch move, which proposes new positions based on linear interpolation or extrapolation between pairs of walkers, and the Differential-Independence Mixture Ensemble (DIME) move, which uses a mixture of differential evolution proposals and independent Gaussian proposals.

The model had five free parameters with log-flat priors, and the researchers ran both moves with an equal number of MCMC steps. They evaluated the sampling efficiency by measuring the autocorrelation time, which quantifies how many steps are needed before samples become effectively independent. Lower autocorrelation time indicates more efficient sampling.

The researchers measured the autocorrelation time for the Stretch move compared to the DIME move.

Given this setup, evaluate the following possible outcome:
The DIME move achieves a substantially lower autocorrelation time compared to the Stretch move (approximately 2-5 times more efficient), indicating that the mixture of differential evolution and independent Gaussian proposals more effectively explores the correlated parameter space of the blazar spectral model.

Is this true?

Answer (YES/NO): NO